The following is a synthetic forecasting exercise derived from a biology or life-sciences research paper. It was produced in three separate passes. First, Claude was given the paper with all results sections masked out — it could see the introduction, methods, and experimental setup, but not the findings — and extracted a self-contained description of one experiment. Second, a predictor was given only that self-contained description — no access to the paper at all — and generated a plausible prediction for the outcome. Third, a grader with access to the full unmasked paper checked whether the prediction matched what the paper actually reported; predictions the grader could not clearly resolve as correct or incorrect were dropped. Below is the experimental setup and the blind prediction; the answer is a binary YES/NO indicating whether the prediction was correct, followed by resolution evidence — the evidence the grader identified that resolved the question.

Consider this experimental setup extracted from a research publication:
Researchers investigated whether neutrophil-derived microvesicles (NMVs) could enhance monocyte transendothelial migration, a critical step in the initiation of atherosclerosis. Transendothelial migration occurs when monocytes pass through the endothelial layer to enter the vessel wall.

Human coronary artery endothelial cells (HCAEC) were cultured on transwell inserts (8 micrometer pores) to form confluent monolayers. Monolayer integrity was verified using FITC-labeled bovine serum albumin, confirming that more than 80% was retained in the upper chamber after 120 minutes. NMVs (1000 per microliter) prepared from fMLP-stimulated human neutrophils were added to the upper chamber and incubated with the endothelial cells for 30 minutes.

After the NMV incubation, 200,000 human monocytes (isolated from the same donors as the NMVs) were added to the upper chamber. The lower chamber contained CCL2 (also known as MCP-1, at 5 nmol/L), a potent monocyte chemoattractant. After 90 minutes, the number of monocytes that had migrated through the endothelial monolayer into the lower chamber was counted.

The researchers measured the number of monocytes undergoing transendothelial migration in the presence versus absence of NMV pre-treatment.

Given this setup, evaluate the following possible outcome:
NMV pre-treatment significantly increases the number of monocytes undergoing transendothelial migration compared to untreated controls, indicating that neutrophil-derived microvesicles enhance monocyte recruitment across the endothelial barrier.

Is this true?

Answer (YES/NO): YES